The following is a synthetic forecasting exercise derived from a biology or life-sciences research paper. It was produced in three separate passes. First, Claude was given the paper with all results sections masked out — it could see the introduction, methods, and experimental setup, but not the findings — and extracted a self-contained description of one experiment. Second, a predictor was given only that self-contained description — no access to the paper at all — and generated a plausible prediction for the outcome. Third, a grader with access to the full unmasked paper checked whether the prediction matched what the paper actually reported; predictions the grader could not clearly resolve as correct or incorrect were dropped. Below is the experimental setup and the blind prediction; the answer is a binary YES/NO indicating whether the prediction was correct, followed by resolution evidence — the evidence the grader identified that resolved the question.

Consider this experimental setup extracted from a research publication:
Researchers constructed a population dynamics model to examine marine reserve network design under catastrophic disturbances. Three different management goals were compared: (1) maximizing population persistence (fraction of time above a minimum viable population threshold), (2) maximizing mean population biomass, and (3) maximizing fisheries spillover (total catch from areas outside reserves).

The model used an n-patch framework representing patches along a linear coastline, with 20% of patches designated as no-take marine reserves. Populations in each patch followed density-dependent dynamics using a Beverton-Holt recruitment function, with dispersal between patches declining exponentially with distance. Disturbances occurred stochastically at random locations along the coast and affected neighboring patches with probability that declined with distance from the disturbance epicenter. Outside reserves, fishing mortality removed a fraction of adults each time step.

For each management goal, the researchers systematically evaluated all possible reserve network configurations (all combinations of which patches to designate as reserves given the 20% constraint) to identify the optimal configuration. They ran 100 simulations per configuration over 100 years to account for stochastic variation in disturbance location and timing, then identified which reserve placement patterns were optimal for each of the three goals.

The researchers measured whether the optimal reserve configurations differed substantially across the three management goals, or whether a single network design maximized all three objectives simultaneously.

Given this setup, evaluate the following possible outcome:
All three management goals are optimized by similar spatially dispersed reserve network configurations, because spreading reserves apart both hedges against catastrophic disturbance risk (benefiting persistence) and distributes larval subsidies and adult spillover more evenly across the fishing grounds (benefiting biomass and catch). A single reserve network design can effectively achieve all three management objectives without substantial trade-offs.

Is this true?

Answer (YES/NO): NO